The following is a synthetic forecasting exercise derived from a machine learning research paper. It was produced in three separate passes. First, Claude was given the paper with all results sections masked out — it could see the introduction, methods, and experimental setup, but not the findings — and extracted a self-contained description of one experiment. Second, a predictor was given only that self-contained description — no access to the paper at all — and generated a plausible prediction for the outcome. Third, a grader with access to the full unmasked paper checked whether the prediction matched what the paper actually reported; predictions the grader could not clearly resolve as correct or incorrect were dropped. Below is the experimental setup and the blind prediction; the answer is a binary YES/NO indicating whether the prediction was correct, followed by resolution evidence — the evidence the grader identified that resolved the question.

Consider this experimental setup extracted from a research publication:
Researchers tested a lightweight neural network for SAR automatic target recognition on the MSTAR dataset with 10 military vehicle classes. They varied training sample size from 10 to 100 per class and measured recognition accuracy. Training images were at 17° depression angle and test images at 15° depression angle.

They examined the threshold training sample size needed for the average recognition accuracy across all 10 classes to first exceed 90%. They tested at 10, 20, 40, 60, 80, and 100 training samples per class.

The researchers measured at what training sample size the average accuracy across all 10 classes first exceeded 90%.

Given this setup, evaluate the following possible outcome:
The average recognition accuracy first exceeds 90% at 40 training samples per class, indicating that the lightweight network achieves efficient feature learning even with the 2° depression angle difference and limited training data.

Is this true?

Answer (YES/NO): NO